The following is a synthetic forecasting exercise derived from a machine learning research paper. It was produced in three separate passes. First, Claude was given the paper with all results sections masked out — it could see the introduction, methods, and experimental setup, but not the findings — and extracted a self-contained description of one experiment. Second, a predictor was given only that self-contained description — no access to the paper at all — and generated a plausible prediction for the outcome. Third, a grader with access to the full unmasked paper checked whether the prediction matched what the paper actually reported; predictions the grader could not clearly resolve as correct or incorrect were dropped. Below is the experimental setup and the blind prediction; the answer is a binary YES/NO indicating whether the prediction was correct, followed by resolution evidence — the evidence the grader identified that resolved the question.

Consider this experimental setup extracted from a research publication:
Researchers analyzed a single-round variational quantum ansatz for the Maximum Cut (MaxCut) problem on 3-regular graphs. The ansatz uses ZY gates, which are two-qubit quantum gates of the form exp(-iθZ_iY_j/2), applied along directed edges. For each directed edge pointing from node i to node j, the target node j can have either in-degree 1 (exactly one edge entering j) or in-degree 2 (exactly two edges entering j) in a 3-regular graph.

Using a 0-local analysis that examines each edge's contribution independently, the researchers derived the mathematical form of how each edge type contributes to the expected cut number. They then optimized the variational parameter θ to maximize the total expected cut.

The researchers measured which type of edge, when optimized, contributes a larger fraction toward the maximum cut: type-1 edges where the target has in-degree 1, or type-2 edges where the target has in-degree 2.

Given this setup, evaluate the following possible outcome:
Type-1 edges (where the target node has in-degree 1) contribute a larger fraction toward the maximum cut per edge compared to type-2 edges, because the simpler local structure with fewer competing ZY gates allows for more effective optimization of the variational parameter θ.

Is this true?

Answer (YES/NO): YES